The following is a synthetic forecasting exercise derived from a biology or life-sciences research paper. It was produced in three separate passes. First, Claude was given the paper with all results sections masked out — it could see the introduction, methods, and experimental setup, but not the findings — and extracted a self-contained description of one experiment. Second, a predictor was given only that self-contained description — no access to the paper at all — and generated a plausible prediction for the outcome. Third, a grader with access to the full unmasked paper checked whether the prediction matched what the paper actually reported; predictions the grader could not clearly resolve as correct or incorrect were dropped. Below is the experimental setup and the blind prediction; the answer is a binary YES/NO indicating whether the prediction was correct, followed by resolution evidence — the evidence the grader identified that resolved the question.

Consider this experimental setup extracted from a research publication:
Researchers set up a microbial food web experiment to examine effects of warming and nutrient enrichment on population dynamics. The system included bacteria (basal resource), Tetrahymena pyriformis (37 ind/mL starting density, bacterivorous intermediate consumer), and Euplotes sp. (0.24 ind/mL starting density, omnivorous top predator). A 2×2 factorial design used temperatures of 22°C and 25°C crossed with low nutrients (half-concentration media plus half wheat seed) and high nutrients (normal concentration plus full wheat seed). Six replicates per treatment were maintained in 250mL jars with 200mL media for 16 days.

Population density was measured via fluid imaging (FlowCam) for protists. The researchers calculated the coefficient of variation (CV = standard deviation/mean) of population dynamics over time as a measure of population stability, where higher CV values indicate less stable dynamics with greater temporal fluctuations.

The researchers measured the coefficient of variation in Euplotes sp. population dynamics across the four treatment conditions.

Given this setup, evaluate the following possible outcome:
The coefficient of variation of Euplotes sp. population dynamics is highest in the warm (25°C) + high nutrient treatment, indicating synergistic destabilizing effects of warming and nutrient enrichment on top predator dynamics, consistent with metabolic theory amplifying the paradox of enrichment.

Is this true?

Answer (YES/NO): NO